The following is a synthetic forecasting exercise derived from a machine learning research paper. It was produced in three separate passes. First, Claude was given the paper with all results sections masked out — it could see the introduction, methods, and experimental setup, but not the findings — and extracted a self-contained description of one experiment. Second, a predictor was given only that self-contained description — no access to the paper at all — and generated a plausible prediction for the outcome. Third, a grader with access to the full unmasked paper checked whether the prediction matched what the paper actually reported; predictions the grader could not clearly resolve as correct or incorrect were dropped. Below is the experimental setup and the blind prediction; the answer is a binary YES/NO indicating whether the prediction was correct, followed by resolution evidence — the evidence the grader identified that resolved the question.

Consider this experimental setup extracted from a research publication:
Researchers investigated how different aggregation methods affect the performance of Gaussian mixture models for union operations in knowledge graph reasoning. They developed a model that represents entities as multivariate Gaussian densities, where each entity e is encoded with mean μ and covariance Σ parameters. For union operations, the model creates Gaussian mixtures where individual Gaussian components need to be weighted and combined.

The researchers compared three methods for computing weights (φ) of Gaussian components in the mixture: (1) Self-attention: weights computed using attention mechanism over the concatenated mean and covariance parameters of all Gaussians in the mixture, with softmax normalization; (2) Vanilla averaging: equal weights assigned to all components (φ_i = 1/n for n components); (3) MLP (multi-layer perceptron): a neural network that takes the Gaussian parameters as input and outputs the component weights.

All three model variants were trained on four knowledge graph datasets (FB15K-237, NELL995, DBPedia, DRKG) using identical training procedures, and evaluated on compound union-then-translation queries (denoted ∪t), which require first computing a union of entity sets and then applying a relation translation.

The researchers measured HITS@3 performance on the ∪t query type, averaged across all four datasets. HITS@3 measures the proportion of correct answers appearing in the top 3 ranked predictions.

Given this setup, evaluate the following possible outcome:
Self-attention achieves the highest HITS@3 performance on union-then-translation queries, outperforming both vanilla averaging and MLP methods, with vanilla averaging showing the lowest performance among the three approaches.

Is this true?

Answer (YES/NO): YES